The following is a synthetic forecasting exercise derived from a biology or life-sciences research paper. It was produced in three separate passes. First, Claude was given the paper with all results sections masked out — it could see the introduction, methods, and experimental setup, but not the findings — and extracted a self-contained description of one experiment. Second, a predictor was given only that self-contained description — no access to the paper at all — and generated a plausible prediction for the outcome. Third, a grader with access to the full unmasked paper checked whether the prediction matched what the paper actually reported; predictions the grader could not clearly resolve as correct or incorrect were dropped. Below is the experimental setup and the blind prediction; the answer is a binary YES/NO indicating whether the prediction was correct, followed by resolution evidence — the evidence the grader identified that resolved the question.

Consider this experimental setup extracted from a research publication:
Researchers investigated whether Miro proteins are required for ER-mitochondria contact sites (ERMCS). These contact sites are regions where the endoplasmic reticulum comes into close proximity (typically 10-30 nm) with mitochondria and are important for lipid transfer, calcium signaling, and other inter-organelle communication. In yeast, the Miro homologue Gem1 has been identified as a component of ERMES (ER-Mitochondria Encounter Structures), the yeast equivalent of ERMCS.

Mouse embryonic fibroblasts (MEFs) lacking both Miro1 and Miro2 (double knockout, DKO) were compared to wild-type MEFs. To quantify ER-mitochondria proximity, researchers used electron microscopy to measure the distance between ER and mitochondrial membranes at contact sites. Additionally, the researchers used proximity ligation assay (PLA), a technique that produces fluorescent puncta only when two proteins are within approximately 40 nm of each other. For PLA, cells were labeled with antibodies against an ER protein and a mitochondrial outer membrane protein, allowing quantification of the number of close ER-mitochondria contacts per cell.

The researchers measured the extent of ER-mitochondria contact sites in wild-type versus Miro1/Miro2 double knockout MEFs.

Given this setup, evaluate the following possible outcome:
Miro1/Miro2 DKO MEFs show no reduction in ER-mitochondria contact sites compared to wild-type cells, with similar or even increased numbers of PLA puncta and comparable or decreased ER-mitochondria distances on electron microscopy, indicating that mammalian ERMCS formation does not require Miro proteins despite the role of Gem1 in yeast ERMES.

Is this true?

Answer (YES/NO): NO